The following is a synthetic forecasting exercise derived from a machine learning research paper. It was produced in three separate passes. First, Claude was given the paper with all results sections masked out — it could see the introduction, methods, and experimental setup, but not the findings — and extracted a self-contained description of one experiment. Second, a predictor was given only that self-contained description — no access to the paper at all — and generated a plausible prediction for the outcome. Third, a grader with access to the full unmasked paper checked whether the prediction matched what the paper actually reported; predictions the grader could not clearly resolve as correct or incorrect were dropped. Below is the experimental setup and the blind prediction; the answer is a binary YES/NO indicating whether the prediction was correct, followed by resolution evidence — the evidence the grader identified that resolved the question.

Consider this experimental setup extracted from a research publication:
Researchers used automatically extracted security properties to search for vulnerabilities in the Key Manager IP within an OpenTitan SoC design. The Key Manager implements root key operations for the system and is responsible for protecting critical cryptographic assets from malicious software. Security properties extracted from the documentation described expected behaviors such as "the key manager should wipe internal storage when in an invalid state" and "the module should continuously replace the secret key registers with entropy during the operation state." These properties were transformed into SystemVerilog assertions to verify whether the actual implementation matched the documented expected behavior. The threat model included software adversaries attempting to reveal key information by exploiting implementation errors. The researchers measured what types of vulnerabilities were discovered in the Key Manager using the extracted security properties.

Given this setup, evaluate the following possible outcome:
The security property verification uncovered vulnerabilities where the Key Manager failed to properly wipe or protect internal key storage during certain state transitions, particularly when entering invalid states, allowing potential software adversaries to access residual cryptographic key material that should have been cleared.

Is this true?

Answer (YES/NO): YES